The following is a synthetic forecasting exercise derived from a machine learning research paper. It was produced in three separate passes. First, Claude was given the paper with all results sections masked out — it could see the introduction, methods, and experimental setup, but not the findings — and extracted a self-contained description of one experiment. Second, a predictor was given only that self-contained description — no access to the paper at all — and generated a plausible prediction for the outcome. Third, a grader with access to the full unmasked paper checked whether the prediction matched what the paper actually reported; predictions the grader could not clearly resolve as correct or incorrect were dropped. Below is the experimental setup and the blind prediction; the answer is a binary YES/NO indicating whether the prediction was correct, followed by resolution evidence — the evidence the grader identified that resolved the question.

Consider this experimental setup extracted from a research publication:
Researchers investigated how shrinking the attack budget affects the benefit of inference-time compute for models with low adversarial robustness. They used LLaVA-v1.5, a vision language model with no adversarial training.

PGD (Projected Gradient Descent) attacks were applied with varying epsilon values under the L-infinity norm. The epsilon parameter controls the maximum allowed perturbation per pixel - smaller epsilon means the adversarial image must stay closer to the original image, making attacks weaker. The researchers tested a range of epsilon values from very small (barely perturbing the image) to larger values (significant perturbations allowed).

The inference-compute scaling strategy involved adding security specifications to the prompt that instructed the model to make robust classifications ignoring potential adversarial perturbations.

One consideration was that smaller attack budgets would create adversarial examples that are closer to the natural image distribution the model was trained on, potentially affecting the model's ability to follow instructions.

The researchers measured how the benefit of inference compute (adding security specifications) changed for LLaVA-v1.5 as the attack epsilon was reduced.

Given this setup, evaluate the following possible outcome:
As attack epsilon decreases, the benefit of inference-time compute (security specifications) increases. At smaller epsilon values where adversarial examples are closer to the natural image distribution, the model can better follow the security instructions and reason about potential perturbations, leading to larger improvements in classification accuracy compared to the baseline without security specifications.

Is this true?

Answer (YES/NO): NO